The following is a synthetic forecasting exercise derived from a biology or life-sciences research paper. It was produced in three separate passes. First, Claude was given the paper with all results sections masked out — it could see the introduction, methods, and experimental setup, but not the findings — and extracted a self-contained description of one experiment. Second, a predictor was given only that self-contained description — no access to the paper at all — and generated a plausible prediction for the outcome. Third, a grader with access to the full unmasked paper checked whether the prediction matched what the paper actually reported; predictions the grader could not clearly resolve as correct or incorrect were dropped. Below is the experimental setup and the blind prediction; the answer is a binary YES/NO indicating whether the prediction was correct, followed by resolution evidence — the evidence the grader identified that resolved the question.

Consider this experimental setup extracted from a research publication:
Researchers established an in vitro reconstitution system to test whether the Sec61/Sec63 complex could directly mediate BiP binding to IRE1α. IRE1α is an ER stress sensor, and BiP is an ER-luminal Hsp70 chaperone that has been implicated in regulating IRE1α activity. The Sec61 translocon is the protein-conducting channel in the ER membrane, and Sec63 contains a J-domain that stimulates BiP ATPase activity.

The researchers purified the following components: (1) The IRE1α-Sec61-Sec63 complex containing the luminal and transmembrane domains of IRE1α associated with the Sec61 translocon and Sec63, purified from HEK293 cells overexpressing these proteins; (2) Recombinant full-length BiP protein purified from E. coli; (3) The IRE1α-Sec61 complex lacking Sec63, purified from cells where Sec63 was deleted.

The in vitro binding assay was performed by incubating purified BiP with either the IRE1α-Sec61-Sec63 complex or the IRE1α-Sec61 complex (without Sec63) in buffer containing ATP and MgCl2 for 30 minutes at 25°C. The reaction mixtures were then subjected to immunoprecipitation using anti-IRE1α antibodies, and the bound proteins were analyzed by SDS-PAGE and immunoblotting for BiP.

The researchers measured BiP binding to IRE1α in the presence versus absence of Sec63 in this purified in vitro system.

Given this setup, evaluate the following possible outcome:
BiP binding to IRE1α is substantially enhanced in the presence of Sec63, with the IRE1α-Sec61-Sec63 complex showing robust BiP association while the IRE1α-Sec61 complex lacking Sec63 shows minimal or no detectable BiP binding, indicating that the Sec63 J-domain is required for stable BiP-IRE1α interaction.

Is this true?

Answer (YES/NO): YES